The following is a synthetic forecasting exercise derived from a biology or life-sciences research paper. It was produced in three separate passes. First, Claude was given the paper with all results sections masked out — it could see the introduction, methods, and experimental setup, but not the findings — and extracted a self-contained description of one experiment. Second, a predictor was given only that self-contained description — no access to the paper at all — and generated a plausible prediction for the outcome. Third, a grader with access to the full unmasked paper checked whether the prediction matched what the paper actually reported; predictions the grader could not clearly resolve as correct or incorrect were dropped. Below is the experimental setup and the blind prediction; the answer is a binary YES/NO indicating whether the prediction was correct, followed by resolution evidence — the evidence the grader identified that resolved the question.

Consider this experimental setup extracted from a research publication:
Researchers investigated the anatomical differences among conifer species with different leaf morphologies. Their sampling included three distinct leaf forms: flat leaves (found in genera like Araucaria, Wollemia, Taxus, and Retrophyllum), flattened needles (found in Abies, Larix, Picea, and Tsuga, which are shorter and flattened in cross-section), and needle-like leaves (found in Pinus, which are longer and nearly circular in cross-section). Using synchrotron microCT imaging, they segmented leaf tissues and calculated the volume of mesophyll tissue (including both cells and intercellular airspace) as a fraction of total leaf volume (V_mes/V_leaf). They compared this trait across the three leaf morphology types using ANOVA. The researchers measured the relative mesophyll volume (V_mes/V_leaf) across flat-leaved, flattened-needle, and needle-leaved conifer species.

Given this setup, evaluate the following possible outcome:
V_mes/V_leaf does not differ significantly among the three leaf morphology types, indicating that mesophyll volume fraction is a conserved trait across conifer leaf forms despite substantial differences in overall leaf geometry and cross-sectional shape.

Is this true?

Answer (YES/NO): NO